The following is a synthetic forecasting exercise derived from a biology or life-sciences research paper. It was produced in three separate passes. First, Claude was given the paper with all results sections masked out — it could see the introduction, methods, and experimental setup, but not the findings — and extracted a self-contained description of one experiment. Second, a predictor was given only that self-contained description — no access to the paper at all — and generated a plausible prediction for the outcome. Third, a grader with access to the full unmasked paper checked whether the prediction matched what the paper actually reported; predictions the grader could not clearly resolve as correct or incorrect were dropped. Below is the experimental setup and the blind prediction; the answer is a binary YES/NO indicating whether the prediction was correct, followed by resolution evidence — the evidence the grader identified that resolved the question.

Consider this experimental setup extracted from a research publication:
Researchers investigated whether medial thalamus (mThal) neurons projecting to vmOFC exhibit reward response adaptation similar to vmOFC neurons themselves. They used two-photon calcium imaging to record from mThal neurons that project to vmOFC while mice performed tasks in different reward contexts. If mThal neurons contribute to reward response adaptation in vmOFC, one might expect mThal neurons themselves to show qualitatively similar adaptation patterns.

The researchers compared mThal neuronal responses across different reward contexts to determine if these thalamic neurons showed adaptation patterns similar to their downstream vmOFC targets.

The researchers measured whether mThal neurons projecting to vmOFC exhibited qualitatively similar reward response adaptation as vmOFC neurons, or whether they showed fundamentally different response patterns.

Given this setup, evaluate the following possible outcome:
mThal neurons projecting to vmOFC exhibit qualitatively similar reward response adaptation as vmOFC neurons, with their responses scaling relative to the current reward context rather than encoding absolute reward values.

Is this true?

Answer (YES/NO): YES